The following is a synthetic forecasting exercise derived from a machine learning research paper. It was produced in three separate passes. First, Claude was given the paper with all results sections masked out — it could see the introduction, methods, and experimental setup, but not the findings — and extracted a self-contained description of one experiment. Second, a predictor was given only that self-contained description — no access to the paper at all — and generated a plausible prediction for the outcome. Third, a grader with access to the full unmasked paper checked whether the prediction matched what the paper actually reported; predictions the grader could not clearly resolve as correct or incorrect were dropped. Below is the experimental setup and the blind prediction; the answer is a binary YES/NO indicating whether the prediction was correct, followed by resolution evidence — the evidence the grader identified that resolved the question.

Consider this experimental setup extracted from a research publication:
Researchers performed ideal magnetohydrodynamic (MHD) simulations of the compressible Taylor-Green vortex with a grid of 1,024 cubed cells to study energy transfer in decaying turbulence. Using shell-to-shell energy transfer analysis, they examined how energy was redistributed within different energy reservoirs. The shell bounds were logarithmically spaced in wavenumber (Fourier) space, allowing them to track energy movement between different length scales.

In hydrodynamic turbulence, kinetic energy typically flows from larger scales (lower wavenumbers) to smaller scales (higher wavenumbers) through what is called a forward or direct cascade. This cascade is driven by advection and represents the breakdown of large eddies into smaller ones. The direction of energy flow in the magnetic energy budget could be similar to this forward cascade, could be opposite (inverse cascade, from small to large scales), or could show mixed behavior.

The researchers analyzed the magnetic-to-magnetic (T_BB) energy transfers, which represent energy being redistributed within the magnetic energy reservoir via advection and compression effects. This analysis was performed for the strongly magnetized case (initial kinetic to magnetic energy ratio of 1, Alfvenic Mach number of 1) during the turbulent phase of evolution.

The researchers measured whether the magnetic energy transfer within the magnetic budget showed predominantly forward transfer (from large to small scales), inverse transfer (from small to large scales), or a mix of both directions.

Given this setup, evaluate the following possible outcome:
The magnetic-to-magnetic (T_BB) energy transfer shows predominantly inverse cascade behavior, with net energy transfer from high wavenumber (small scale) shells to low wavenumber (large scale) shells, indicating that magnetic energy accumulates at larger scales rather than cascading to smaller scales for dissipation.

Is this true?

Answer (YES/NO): NO